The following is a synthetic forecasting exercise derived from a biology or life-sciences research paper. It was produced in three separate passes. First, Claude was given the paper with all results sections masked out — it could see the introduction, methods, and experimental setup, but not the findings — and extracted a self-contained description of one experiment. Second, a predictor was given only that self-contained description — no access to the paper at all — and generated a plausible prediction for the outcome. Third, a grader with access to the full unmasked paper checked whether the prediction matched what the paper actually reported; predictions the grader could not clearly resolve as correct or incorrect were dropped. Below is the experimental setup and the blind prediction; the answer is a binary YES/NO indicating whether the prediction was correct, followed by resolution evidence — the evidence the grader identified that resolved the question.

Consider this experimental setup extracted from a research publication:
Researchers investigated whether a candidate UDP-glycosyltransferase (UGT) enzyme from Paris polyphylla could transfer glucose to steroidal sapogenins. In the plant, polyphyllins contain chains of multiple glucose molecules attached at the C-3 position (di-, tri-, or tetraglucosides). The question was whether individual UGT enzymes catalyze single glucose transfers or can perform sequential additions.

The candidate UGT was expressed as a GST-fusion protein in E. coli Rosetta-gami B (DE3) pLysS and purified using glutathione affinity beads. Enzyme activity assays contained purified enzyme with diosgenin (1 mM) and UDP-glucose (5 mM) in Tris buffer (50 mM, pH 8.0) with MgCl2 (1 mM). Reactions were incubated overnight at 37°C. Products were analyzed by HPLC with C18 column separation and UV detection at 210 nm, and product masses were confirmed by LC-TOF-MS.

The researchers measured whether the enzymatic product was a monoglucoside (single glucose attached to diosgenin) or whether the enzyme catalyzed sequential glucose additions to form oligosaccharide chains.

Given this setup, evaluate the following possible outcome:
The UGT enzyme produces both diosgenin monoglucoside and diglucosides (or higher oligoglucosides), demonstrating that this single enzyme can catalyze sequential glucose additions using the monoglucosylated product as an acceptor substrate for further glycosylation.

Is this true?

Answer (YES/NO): NO